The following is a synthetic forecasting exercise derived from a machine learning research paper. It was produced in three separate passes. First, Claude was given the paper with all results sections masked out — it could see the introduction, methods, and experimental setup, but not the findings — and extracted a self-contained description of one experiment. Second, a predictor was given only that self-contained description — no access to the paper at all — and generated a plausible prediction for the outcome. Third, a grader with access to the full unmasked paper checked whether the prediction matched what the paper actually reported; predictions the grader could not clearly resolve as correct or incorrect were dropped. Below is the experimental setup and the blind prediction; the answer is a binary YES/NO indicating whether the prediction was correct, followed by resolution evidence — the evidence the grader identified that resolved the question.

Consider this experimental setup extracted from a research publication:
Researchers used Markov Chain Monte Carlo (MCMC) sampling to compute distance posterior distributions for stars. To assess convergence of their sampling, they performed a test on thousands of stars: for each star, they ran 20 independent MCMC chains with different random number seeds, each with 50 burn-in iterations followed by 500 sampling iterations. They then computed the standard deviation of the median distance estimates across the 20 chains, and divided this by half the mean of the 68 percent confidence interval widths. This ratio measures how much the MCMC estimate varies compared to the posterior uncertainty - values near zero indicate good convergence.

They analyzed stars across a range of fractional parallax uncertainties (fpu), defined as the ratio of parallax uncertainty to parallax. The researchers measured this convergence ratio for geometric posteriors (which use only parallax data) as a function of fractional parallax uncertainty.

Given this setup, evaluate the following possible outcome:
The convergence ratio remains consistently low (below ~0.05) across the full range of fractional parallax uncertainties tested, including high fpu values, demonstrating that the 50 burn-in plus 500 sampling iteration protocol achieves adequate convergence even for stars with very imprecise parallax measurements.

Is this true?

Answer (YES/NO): NO